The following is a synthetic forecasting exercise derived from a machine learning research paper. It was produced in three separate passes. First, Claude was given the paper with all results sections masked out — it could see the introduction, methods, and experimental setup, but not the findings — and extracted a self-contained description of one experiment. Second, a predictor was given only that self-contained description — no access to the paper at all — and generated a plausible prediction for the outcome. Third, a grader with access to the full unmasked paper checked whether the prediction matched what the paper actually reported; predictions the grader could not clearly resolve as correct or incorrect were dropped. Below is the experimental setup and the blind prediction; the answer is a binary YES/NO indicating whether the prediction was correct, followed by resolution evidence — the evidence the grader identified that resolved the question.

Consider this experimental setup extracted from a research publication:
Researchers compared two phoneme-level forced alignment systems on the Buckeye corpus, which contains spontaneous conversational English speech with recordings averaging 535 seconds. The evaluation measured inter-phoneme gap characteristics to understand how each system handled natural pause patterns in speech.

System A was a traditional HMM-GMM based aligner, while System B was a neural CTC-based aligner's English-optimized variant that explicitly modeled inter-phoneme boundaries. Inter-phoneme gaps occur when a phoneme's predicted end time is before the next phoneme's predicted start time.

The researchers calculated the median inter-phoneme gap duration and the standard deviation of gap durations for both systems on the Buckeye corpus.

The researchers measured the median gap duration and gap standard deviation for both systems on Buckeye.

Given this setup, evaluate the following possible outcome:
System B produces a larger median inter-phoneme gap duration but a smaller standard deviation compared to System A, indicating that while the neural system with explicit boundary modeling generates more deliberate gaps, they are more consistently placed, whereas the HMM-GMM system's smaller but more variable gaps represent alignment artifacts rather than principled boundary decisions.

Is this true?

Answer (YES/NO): NO